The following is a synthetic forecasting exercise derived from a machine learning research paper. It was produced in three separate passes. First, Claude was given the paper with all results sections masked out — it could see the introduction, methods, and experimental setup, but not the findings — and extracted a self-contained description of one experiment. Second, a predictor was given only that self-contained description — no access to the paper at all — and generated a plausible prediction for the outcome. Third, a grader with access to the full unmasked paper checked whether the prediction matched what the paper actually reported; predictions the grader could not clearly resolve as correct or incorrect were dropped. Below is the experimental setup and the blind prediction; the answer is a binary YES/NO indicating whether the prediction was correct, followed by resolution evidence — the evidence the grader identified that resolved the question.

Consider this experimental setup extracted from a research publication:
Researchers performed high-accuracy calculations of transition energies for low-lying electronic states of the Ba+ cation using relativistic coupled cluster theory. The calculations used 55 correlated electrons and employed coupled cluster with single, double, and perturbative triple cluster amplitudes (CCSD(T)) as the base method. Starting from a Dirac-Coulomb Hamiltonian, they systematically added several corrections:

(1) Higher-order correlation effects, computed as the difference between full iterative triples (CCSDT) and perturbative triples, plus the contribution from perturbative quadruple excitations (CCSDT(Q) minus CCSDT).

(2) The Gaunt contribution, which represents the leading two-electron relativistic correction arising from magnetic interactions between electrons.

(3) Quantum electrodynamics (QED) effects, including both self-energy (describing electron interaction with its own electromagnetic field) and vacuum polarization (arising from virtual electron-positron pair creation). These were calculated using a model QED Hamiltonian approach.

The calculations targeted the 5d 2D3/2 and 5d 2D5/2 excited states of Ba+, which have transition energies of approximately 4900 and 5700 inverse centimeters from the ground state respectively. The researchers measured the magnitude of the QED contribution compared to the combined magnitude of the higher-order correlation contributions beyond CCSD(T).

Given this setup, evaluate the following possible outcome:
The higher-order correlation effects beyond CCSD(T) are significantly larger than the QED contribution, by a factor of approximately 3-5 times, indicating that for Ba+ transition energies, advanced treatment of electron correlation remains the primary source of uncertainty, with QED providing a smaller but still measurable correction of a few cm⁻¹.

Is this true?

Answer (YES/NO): NO